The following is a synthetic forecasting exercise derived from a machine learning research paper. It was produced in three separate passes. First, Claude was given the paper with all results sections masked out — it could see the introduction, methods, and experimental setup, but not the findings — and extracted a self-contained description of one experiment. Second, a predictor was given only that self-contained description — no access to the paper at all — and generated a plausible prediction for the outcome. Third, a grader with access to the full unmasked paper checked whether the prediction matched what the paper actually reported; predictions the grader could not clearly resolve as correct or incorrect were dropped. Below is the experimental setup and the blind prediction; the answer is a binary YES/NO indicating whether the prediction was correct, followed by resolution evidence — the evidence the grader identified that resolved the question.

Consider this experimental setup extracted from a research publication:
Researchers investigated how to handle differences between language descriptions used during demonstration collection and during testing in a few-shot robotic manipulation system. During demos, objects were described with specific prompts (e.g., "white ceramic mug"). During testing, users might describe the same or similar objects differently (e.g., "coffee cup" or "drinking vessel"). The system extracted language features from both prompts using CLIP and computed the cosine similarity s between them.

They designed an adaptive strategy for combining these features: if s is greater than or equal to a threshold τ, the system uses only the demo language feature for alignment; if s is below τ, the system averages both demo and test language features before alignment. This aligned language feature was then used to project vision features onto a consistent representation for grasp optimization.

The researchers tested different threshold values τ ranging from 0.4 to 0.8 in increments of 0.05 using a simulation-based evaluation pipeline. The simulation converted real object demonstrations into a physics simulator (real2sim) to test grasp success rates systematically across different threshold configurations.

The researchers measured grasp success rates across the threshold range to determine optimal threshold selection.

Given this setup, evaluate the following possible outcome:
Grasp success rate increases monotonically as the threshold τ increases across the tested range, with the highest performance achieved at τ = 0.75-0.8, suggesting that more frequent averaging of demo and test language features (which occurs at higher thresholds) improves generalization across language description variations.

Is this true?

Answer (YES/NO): NO